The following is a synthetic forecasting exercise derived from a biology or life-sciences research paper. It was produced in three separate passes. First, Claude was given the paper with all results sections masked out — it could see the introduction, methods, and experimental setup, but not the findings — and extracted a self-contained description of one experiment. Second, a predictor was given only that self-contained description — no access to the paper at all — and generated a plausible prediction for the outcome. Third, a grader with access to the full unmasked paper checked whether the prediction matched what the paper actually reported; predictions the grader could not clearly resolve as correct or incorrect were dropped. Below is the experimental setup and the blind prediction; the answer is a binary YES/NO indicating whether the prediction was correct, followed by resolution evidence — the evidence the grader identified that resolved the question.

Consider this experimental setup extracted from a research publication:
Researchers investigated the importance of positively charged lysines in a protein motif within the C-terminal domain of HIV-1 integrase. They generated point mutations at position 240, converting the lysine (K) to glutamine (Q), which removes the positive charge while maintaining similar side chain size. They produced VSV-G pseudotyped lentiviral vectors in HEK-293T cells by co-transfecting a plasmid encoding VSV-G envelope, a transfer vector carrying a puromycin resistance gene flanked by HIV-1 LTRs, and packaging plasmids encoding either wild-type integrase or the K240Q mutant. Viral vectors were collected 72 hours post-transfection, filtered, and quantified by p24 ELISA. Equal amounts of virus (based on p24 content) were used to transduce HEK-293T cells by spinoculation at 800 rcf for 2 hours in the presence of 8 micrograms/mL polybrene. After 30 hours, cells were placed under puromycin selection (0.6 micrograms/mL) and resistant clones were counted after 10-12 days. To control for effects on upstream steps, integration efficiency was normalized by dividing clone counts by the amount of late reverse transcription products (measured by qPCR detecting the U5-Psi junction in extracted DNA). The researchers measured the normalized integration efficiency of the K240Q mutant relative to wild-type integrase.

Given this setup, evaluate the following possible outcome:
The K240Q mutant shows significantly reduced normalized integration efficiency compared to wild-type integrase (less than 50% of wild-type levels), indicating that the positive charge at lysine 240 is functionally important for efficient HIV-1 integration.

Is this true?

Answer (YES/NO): YES